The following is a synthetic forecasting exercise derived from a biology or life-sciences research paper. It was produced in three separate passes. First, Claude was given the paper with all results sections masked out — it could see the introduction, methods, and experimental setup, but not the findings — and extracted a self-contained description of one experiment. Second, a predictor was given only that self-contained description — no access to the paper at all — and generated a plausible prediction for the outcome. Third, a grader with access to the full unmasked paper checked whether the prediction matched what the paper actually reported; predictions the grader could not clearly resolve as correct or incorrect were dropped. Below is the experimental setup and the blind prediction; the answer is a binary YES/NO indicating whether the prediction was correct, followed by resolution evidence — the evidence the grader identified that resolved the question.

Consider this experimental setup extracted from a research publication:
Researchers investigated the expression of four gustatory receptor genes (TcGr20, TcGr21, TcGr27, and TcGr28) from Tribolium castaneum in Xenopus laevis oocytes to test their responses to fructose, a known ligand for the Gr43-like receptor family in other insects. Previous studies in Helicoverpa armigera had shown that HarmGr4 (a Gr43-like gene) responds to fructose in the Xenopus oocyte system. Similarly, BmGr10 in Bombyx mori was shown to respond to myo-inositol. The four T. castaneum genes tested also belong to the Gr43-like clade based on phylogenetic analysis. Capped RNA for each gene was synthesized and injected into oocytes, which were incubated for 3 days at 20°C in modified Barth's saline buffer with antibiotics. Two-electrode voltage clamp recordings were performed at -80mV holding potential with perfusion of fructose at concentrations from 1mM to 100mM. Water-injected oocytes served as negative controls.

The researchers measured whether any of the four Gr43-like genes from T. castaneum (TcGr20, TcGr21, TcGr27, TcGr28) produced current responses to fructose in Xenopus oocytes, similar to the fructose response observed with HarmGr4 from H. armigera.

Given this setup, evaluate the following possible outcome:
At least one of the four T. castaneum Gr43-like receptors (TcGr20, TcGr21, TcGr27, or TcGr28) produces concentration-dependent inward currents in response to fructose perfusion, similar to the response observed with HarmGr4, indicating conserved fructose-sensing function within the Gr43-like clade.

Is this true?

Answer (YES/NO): NO